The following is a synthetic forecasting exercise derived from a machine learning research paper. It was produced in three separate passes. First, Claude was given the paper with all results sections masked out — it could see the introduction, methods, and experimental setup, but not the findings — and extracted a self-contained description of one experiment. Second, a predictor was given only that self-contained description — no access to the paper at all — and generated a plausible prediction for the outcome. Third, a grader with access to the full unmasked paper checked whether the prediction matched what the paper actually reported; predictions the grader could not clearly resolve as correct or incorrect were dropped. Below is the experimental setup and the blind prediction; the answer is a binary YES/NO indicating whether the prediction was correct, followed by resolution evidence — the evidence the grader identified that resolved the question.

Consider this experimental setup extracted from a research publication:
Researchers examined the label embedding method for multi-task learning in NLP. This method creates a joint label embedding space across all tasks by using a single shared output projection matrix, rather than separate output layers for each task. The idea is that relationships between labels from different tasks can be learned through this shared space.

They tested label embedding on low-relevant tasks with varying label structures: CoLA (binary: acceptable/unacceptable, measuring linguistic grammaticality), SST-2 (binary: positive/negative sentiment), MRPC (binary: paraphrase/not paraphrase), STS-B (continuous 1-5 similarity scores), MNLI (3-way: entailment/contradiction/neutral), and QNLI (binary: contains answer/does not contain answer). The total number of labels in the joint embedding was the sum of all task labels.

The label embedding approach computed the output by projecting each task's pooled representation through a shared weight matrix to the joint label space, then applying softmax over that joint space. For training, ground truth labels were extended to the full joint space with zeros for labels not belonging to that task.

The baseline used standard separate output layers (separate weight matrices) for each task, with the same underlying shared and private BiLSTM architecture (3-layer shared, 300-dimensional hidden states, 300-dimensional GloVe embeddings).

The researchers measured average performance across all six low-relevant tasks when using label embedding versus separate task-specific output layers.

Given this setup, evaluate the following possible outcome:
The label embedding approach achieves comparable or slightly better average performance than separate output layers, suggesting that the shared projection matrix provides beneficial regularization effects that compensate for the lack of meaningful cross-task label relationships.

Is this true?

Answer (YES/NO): YES